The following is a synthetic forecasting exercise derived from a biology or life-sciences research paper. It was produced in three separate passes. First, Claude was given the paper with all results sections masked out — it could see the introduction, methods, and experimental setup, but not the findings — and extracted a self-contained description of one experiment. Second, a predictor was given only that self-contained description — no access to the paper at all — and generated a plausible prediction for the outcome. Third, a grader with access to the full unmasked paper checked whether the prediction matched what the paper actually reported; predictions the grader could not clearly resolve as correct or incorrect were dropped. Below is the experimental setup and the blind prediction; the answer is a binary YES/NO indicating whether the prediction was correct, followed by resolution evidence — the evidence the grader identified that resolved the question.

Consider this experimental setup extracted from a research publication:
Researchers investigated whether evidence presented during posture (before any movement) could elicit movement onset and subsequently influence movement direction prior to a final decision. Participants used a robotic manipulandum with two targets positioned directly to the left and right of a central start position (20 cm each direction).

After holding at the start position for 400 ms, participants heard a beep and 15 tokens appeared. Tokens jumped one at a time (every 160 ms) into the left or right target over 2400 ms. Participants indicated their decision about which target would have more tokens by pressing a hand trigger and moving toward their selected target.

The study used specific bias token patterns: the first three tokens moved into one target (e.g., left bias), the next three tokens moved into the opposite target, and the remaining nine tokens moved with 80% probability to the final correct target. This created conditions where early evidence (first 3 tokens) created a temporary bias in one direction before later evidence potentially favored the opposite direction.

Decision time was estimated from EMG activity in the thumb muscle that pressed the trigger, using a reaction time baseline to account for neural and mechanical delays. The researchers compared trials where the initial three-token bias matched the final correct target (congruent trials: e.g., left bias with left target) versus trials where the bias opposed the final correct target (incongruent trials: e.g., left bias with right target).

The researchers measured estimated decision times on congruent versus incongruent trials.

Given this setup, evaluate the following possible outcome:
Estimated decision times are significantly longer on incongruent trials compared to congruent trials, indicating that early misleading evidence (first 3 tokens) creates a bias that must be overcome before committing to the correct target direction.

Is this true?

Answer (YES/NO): NO